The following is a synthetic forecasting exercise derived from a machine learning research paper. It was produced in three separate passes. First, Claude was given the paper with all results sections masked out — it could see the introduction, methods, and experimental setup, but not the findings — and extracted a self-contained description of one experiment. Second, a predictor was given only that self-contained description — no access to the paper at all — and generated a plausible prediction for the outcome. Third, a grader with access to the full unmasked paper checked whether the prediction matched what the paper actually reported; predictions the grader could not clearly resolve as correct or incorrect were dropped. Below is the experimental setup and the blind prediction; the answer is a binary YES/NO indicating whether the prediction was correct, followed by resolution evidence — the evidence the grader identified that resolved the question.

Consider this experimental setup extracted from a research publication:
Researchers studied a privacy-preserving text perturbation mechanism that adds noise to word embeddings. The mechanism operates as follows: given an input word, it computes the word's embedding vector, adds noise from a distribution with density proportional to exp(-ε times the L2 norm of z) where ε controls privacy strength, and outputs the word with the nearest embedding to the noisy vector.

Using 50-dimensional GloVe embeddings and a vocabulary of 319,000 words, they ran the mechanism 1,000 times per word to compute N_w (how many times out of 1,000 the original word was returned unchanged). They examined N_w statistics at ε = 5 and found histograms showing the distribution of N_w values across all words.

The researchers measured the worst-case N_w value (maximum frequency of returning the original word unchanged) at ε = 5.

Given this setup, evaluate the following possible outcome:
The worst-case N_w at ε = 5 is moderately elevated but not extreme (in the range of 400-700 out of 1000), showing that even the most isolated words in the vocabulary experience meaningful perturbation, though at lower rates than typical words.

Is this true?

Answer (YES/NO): YES